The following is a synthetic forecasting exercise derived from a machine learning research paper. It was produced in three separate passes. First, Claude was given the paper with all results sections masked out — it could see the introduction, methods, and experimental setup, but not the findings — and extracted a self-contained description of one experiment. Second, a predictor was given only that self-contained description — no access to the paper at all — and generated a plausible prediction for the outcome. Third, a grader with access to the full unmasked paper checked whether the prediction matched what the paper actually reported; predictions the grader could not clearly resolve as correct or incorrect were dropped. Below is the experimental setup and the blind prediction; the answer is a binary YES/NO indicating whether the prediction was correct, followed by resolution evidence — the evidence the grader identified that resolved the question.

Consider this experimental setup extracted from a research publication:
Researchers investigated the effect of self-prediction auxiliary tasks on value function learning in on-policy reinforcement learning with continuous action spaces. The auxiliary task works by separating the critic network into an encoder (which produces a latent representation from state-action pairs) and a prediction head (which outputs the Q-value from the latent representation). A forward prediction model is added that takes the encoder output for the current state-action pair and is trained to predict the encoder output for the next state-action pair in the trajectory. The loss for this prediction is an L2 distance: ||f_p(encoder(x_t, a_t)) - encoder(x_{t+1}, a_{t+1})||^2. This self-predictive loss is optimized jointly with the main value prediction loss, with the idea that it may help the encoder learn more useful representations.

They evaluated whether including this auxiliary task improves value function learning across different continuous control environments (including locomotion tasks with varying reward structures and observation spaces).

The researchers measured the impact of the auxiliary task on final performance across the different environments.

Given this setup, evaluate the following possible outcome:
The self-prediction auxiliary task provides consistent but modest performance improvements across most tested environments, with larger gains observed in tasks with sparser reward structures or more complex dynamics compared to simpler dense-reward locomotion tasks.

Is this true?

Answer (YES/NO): NO